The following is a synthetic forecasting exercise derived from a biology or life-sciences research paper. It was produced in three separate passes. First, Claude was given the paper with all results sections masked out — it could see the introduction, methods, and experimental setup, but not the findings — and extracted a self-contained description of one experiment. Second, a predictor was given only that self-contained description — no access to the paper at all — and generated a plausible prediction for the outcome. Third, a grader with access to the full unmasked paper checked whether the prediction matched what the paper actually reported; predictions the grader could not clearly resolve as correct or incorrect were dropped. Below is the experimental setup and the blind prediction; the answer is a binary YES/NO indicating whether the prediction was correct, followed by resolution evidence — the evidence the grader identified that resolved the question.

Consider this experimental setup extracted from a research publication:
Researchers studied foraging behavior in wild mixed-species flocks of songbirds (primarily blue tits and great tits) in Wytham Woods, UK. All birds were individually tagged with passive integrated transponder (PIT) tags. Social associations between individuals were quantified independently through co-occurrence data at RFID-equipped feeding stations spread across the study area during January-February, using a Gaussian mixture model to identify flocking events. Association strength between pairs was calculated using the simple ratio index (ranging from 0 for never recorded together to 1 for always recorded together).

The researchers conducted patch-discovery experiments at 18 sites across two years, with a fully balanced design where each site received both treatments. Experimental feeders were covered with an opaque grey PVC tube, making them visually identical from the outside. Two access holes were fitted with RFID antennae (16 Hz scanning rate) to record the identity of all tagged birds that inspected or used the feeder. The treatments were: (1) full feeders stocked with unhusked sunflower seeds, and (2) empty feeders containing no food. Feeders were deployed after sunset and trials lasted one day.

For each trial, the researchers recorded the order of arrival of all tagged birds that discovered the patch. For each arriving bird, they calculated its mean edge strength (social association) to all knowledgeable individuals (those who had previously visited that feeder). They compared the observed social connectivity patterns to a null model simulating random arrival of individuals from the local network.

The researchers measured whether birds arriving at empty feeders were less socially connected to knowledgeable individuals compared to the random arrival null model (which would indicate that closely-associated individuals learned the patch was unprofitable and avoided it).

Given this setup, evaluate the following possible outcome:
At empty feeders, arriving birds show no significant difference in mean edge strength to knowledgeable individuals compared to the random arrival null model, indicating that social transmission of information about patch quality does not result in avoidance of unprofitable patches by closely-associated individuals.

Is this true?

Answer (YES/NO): NO